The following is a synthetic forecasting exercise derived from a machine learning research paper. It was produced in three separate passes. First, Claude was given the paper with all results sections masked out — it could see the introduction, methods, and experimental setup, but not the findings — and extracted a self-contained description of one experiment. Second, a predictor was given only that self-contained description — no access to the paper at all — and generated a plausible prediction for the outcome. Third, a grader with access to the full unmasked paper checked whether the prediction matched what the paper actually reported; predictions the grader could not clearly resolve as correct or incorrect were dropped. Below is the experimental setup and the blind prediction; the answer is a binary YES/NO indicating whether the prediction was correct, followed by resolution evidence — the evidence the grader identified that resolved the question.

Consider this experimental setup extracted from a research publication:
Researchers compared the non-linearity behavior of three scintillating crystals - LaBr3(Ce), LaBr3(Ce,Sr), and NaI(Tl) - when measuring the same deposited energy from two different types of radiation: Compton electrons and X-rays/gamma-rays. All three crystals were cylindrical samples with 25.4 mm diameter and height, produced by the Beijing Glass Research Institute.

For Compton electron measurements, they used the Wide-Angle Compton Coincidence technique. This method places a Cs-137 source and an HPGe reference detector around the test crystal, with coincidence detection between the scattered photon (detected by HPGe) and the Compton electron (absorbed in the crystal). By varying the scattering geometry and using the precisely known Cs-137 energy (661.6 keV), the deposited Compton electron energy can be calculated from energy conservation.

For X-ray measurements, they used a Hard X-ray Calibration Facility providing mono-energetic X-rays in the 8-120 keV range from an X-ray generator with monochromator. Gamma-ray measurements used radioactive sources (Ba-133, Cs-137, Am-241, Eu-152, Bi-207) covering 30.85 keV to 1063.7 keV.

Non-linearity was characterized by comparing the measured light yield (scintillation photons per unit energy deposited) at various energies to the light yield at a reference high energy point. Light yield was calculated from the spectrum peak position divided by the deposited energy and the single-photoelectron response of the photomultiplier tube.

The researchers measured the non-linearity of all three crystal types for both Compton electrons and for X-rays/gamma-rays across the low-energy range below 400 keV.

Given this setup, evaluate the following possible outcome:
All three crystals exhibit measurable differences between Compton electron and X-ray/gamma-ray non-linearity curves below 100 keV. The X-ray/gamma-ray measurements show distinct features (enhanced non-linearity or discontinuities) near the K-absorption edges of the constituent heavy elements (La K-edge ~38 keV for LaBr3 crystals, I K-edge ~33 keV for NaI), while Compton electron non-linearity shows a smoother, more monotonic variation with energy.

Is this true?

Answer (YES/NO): NO